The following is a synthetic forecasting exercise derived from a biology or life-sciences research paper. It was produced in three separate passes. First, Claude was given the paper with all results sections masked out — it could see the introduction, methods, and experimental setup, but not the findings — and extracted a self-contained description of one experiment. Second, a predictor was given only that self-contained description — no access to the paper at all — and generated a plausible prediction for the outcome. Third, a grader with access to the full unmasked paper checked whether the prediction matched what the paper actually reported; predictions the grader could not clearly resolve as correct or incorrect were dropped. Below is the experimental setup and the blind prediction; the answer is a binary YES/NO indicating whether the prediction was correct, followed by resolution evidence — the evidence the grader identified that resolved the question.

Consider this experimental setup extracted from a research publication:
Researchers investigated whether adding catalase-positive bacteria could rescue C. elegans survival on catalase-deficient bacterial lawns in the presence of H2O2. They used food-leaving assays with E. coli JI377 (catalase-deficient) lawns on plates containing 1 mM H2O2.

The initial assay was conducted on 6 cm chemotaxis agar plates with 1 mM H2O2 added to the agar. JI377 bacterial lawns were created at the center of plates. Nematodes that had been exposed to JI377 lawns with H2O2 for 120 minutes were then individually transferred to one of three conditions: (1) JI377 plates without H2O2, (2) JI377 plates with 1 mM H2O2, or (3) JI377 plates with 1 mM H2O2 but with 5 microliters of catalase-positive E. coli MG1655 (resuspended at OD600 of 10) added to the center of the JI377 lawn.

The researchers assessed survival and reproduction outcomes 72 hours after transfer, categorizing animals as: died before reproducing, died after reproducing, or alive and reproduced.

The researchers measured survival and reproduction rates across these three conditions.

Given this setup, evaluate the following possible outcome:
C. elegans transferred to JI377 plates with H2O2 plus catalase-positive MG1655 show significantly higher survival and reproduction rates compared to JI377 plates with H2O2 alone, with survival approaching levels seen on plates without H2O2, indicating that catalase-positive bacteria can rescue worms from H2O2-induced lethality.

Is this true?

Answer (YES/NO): YES